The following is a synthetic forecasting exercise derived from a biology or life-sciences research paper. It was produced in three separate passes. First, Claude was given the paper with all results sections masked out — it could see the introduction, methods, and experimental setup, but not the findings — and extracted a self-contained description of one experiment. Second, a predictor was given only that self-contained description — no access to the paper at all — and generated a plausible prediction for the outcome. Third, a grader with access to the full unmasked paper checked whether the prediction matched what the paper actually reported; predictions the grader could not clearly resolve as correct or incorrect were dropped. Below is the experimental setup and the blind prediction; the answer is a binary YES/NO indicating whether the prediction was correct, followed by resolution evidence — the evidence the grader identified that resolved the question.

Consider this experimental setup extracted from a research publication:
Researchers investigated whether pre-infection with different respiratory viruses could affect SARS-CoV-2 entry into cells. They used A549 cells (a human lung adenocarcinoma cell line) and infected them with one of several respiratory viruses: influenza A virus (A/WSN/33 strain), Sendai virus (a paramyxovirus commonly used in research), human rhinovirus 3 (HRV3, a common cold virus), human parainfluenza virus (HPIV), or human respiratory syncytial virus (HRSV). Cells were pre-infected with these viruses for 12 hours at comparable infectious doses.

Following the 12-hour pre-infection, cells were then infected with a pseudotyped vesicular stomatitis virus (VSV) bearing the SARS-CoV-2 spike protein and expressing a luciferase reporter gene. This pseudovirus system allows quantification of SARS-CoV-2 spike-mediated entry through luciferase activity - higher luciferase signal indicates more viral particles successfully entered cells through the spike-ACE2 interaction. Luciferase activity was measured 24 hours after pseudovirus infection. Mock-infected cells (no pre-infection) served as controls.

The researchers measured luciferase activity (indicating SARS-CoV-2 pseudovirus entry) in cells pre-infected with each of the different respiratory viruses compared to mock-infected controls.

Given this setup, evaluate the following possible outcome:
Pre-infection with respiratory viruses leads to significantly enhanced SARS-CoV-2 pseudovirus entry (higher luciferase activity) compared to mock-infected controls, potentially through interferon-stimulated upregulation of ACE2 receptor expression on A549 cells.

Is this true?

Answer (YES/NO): NO